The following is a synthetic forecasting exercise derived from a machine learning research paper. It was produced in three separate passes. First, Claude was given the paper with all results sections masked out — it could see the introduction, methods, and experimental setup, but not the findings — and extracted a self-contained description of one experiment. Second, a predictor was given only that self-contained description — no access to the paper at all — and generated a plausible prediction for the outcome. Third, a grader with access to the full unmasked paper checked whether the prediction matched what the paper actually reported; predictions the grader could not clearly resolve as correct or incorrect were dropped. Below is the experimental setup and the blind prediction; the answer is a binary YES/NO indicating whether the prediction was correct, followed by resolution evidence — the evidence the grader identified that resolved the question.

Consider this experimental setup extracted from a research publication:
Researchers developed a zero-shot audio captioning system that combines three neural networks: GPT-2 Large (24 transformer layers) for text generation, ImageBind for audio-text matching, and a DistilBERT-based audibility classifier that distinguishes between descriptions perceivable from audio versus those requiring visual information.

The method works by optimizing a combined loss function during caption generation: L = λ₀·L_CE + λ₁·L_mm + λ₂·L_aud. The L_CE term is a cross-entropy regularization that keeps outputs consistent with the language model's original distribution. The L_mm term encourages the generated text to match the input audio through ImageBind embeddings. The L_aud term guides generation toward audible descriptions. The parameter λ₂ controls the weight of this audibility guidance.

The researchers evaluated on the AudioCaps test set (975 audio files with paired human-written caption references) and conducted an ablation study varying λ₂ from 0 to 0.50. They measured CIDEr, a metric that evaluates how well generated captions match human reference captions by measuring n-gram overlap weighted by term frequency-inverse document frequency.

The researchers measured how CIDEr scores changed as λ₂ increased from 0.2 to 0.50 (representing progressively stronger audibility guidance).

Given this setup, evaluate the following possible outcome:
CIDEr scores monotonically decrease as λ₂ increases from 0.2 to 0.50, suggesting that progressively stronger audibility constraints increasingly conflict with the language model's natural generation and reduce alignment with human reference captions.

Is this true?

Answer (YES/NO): NO